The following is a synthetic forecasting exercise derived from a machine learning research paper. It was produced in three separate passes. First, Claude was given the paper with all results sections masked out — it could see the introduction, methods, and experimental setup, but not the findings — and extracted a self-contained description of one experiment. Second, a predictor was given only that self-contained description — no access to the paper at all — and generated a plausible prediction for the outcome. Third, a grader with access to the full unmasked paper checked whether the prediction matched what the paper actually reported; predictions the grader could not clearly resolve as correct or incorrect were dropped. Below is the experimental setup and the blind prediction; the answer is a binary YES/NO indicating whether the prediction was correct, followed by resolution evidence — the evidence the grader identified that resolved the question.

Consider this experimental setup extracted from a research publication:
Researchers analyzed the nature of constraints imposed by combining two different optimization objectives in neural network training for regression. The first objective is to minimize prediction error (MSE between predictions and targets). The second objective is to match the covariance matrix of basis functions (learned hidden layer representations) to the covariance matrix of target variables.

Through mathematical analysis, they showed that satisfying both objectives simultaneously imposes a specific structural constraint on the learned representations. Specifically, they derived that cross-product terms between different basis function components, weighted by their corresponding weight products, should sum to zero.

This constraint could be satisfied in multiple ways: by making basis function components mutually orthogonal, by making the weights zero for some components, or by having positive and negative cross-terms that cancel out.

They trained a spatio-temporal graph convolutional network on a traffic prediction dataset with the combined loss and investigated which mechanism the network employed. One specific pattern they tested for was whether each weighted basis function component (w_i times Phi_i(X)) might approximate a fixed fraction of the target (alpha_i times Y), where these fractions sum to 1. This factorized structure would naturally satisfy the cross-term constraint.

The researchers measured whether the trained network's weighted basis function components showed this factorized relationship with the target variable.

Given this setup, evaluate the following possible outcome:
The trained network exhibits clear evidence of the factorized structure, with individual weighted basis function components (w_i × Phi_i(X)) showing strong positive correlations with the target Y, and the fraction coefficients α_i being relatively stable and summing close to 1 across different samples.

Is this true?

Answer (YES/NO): YES